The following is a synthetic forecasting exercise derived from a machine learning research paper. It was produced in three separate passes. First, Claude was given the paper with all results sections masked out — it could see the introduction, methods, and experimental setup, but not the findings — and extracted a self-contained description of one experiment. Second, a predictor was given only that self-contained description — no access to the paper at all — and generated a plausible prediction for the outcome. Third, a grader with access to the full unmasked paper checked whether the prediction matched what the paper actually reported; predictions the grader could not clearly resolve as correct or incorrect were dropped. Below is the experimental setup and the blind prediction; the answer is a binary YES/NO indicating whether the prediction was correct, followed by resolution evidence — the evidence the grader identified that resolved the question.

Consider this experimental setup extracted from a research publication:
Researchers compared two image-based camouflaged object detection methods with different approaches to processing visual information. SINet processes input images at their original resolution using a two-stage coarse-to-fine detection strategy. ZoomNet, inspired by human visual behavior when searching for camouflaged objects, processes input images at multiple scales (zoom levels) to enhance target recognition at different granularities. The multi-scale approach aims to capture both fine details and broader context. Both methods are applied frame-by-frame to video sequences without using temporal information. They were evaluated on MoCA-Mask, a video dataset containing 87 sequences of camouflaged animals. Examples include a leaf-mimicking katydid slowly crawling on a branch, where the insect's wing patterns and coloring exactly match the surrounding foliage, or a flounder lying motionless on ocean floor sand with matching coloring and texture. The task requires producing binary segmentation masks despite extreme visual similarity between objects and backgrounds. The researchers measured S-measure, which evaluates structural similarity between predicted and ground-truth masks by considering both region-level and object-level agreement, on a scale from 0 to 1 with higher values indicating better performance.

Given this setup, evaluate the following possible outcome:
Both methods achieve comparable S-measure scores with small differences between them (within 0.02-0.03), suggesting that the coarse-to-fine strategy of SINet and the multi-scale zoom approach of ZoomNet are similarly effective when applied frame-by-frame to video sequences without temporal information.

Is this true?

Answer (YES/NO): NO